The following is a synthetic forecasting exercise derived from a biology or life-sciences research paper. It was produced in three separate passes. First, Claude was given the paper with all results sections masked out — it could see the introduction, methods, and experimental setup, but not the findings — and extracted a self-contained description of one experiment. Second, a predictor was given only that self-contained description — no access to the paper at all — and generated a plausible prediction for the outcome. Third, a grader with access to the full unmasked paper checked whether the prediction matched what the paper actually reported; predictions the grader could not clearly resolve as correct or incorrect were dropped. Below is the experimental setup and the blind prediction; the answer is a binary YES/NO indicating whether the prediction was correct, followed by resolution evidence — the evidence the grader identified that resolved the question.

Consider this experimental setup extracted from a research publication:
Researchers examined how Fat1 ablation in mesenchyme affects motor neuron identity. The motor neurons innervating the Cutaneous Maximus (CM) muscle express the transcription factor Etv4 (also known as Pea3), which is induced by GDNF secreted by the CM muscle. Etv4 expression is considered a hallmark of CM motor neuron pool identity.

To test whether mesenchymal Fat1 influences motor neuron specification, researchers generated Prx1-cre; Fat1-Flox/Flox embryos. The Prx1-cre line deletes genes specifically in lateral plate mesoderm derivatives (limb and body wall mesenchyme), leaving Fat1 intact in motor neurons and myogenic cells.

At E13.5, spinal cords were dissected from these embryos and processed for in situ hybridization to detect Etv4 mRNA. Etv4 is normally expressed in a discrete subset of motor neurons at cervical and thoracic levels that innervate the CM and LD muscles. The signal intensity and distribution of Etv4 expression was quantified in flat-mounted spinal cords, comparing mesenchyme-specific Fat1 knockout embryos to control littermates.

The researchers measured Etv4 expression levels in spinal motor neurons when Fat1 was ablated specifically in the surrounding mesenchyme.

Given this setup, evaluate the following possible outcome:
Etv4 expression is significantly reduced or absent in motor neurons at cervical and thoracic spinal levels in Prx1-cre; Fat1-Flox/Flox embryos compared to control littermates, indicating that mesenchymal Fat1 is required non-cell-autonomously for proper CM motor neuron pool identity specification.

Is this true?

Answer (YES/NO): NO